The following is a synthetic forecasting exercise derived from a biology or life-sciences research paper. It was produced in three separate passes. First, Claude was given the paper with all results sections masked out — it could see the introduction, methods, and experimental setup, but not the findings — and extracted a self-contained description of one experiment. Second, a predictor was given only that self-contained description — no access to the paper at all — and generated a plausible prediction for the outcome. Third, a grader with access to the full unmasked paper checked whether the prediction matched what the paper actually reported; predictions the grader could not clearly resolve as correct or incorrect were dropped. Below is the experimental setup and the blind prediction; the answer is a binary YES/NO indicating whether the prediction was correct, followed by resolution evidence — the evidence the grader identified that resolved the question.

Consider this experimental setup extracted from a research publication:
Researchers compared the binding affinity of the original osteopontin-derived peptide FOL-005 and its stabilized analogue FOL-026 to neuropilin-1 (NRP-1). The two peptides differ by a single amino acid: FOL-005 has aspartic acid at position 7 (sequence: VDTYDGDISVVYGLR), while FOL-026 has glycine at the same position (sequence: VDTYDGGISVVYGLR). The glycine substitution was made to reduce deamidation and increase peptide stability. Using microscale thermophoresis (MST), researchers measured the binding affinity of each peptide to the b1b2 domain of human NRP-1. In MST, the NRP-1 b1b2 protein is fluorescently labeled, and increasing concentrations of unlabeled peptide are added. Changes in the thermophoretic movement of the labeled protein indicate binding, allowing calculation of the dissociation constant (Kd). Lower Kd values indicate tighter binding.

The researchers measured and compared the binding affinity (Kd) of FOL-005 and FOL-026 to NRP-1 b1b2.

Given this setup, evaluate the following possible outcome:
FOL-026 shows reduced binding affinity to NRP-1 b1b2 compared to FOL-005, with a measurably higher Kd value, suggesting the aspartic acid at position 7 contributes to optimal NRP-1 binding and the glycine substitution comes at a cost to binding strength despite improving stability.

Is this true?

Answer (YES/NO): NO